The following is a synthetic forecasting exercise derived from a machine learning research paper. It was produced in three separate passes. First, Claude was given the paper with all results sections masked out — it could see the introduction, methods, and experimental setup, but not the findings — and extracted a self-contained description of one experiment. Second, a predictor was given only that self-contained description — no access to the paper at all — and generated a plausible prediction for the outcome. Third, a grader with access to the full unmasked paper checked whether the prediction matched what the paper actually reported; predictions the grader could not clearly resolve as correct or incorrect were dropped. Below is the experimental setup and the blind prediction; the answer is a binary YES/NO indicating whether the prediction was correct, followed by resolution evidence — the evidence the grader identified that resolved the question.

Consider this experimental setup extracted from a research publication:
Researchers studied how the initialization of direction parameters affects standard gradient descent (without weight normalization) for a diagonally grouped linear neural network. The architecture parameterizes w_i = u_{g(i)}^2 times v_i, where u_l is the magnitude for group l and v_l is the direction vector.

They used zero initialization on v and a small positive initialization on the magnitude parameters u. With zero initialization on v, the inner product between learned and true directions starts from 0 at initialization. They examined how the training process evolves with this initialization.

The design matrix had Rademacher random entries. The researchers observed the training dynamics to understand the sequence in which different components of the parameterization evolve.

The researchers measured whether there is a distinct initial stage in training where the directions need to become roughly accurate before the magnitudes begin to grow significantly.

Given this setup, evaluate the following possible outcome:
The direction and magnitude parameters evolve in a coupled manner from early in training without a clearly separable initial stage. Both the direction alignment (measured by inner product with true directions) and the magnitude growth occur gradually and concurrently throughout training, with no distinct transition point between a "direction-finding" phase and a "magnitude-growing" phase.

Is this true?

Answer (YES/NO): NO